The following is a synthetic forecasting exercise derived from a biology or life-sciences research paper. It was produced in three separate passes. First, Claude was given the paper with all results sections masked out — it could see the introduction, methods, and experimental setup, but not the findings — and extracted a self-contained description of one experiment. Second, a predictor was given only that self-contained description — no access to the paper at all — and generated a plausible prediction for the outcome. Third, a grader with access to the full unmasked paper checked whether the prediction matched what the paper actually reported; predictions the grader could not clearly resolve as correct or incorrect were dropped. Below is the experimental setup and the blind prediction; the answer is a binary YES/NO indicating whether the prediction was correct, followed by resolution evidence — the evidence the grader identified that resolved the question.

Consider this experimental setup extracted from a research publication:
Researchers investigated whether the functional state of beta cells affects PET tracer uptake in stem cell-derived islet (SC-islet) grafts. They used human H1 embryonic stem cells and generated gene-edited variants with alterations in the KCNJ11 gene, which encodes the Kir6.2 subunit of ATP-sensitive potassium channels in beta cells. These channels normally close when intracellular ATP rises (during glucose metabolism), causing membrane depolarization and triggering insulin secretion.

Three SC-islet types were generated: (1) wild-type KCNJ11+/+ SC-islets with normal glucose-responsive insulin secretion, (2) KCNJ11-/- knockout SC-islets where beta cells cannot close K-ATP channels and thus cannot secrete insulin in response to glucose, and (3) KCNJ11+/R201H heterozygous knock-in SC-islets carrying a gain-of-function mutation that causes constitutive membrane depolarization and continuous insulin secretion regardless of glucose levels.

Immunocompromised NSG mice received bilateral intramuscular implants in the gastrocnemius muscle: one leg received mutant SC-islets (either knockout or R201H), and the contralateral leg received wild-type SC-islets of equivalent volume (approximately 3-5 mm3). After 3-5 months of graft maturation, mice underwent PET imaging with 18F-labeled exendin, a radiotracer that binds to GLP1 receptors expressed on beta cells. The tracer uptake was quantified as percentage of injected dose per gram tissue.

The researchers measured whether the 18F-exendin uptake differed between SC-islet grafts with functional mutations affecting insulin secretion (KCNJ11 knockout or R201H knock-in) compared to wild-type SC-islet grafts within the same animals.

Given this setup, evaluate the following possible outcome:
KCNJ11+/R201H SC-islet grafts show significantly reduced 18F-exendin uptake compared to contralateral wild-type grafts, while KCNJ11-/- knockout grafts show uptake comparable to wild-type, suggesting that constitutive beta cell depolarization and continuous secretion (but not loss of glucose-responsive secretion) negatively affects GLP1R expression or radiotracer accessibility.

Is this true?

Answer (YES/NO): NO